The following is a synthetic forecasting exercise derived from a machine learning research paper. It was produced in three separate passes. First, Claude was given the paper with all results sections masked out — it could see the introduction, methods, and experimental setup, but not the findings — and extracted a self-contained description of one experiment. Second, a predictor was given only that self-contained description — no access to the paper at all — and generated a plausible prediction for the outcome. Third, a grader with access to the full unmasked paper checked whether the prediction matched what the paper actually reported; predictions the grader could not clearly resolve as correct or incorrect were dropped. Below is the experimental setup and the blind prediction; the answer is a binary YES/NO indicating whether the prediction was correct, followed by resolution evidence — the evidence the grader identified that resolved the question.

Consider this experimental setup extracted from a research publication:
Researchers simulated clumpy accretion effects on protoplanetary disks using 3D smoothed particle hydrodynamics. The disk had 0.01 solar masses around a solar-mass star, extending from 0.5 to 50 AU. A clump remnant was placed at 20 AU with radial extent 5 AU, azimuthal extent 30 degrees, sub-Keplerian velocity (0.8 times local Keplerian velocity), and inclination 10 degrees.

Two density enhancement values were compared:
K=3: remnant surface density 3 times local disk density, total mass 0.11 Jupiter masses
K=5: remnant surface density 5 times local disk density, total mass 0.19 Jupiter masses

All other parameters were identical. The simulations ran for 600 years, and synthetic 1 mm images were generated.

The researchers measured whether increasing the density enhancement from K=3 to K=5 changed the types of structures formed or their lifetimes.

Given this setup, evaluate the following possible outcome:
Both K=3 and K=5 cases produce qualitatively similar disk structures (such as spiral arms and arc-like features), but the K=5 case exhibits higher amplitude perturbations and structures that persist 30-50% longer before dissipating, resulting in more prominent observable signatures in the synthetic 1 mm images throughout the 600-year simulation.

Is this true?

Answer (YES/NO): NO